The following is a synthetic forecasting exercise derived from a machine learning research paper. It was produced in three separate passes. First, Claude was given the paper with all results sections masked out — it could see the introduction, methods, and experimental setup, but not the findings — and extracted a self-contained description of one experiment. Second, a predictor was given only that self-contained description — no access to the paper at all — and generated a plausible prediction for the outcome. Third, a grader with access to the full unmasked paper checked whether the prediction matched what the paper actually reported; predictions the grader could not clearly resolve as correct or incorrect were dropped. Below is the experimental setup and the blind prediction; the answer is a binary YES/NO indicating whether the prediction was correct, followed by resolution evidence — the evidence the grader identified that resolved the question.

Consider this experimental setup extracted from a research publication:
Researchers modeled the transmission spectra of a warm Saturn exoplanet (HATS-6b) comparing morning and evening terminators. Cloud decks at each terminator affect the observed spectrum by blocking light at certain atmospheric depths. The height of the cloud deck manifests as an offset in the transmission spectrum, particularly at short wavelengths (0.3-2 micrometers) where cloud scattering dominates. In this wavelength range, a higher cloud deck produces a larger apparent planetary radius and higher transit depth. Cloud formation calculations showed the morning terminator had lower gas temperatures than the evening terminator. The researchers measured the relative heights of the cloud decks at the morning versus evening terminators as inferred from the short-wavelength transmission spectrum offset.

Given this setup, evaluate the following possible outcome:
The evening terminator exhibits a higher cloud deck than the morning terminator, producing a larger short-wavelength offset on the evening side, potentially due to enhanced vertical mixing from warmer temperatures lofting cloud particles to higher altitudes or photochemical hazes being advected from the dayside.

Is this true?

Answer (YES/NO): YES